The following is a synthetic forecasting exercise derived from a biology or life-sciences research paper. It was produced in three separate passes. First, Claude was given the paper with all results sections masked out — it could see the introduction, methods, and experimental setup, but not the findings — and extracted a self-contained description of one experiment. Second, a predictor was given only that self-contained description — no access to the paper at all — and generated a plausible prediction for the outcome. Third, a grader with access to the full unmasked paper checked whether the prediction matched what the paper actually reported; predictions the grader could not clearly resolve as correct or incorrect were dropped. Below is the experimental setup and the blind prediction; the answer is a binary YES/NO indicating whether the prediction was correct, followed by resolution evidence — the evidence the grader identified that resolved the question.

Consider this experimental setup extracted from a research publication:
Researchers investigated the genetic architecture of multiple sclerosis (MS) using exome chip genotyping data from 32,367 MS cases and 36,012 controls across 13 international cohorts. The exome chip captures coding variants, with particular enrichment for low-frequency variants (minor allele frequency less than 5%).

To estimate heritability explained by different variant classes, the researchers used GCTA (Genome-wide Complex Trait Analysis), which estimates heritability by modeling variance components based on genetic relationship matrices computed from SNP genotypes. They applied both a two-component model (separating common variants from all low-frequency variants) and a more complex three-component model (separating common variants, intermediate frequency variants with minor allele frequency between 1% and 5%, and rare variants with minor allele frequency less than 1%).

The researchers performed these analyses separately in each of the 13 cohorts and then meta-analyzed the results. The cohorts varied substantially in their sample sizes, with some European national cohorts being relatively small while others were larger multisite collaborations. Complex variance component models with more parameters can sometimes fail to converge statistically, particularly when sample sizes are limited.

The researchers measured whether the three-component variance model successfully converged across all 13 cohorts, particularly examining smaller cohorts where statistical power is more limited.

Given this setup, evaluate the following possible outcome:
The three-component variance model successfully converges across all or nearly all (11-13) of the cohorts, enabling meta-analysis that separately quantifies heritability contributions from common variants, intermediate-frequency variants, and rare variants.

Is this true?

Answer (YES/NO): YES